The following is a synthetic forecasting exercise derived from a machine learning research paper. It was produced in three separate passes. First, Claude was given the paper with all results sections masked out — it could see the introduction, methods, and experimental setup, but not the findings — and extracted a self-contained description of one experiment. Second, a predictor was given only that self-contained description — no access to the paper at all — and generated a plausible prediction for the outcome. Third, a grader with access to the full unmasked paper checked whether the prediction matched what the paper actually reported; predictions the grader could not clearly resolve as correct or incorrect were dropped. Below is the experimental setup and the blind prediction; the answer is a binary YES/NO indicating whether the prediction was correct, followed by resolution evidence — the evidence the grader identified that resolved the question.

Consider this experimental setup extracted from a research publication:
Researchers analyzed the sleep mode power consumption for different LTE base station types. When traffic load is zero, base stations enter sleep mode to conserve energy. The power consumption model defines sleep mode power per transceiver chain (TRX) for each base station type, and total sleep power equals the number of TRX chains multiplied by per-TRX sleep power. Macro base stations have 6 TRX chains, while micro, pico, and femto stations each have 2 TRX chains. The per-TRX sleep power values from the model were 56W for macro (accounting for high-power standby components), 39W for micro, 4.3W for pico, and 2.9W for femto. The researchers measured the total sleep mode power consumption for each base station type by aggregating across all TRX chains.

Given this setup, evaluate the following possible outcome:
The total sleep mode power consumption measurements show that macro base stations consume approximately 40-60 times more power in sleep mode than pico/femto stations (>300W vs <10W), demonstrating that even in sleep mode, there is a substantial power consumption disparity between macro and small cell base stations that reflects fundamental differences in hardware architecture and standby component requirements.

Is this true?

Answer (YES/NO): NO